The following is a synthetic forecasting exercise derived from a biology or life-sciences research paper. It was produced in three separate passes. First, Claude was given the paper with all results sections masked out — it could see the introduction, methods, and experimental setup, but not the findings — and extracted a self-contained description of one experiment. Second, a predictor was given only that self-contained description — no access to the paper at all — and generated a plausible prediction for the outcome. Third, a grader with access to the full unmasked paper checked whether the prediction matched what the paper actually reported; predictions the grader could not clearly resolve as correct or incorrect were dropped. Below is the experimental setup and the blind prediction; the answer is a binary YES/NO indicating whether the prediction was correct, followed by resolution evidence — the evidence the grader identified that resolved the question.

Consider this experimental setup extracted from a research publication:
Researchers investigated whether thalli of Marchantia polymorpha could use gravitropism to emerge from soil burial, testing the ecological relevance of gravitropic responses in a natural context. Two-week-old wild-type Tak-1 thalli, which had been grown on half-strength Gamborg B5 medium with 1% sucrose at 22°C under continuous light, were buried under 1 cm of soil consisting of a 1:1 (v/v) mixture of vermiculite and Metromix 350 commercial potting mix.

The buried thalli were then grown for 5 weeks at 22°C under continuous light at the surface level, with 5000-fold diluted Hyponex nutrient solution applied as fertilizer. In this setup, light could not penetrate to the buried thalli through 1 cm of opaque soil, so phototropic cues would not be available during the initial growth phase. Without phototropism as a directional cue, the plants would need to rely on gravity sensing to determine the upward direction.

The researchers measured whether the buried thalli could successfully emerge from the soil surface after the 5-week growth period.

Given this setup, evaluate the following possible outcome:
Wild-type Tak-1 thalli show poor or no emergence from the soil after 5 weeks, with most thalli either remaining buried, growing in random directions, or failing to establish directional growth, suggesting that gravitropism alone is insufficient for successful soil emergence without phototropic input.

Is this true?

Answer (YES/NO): NO